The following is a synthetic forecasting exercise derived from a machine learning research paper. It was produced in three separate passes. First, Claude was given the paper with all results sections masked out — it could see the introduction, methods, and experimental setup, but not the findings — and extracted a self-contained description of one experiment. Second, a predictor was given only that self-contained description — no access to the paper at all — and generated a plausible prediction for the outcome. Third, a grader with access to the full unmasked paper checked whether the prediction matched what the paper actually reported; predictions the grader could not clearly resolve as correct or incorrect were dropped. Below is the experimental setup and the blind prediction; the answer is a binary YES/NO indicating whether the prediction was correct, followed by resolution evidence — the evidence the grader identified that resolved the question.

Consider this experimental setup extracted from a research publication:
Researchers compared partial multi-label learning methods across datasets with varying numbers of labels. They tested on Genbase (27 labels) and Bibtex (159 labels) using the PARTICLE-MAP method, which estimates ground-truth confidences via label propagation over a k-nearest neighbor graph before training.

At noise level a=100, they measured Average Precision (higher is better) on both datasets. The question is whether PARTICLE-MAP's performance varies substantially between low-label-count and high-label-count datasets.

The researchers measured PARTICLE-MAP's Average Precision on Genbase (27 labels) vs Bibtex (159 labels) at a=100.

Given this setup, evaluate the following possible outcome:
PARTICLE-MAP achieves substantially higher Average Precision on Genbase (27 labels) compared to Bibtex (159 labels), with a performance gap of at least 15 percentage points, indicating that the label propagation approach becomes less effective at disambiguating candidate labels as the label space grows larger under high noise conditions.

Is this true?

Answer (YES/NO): YES